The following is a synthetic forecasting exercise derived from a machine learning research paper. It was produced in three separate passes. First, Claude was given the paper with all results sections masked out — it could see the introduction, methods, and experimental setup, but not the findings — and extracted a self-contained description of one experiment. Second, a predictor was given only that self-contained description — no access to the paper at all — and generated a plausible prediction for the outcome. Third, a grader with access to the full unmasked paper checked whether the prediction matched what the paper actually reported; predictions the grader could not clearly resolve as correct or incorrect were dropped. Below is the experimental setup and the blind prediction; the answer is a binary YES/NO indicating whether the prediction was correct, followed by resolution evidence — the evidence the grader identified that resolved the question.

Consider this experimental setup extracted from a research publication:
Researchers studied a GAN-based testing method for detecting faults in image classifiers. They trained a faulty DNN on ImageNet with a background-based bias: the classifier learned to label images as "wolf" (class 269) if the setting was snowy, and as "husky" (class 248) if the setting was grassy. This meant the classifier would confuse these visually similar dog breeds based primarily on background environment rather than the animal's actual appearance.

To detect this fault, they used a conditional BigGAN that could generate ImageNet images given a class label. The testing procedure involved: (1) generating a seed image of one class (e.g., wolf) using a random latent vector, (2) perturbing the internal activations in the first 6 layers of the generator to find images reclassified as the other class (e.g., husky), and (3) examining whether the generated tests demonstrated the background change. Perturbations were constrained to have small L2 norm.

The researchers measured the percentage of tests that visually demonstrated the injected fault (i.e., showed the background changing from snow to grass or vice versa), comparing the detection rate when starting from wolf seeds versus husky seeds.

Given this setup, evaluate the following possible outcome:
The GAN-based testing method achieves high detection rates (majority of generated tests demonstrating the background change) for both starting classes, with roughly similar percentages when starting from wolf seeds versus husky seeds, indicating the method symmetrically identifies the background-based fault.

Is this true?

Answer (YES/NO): NO